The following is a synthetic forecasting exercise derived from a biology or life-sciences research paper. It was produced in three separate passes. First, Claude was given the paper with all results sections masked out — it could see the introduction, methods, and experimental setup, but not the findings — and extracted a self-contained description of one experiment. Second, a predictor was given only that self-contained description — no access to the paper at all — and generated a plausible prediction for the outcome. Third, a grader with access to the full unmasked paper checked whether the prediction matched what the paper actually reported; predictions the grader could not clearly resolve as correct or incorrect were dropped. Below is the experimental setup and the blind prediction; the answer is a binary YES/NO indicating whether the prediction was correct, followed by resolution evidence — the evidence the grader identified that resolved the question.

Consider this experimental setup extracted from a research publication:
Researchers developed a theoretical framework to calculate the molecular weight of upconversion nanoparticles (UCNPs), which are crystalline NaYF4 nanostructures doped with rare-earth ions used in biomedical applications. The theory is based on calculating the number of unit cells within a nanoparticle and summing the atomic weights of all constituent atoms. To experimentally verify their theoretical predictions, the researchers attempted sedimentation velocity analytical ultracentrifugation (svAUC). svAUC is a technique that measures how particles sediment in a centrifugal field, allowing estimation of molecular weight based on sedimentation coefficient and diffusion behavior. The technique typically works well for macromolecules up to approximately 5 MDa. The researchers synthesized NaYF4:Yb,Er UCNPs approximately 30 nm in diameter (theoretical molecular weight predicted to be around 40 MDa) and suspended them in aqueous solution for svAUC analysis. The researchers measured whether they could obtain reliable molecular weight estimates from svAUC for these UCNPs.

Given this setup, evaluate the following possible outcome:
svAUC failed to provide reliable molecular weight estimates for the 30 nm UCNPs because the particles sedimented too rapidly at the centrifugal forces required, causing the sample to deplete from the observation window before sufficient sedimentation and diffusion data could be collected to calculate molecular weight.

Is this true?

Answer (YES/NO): YES